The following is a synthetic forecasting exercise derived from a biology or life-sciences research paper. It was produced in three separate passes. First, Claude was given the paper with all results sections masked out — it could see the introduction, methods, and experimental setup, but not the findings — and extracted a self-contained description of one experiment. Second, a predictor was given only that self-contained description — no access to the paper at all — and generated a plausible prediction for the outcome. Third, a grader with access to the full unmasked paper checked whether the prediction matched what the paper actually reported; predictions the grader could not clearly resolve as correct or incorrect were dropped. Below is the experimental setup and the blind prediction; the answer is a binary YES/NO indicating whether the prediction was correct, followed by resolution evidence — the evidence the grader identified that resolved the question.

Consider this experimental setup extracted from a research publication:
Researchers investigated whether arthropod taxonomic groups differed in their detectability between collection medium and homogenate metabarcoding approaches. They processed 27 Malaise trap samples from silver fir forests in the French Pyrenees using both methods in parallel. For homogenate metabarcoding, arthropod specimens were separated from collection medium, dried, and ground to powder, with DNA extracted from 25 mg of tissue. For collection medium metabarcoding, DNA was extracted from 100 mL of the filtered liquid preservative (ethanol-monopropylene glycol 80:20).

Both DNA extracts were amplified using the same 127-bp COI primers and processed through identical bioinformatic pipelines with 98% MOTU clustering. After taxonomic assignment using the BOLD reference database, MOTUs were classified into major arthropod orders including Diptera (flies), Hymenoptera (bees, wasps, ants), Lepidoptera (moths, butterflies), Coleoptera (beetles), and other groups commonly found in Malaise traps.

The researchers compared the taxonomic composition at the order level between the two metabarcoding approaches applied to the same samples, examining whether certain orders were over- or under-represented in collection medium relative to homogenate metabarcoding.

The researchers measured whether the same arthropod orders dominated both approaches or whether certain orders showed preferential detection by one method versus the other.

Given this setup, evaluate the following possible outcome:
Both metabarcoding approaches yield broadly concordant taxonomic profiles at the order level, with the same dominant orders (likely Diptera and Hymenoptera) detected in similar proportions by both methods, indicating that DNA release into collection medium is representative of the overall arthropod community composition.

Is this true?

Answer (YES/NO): NO